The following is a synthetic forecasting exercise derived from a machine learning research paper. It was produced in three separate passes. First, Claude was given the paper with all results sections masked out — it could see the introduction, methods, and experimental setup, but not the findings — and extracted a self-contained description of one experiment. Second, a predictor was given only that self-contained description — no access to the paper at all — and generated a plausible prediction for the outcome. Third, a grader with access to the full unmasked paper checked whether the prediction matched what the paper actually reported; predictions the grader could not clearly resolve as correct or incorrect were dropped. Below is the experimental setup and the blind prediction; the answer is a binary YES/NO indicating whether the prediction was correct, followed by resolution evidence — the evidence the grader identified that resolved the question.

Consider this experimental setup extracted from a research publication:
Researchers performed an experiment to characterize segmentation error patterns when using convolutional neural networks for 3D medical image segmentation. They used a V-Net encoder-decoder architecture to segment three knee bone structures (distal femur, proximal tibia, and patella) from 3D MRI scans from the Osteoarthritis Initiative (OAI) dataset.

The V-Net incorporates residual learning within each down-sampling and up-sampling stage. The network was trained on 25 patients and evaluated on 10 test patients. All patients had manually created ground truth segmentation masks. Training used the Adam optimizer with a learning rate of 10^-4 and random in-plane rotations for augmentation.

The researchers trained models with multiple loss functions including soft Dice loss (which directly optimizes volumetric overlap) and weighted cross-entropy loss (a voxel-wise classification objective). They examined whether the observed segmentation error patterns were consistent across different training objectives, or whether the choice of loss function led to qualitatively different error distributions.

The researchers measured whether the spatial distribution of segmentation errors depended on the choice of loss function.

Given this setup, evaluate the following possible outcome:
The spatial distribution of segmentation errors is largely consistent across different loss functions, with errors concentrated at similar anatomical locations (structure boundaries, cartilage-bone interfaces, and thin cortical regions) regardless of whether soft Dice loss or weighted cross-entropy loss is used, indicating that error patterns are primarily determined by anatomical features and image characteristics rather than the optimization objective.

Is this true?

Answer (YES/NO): YES